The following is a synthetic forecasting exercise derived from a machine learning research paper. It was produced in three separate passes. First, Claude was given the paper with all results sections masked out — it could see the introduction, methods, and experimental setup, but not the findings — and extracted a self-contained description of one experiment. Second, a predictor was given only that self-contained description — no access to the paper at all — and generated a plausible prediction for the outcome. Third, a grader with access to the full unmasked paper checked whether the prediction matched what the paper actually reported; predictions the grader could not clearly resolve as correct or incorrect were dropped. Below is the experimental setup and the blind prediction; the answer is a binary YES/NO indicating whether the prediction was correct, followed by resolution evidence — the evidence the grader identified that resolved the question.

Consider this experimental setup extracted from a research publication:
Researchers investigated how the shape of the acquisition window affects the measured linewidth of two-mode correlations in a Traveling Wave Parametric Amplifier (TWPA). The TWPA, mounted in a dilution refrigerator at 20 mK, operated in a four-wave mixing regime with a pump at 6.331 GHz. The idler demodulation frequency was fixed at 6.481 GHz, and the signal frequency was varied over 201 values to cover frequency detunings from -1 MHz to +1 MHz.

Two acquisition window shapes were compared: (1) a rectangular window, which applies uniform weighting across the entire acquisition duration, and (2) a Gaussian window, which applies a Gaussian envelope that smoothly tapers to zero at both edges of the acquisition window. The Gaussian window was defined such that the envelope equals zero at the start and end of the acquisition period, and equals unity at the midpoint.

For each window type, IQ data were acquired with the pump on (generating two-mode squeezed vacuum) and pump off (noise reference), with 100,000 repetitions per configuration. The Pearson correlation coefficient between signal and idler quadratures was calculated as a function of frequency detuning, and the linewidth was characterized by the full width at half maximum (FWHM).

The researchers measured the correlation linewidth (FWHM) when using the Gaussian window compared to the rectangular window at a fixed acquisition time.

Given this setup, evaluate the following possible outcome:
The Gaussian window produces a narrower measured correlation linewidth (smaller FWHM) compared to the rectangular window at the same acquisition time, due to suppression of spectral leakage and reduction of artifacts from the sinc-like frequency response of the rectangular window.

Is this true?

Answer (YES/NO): NO